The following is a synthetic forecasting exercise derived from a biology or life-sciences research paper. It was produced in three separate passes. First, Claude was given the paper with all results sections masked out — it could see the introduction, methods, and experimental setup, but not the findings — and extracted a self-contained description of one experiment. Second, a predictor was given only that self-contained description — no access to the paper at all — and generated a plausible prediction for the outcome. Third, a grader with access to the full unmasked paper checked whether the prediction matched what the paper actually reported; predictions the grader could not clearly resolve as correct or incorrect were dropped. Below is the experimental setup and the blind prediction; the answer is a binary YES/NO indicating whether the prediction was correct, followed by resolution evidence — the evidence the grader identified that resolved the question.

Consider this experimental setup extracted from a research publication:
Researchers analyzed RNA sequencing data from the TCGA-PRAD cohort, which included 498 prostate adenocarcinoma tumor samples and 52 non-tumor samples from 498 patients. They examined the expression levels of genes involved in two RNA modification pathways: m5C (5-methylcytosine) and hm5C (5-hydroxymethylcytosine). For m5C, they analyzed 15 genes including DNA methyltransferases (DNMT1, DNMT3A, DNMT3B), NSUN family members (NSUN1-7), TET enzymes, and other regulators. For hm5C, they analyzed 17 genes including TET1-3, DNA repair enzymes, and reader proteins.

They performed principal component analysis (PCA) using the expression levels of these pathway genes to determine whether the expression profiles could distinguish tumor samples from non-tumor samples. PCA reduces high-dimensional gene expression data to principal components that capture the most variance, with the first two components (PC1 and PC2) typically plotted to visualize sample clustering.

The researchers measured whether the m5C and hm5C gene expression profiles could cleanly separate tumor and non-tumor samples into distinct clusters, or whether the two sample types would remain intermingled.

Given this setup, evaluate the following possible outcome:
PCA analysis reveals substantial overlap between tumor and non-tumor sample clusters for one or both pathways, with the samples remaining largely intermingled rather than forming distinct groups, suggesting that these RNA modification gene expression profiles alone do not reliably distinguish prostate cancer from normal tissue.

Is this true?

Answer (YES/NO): YES